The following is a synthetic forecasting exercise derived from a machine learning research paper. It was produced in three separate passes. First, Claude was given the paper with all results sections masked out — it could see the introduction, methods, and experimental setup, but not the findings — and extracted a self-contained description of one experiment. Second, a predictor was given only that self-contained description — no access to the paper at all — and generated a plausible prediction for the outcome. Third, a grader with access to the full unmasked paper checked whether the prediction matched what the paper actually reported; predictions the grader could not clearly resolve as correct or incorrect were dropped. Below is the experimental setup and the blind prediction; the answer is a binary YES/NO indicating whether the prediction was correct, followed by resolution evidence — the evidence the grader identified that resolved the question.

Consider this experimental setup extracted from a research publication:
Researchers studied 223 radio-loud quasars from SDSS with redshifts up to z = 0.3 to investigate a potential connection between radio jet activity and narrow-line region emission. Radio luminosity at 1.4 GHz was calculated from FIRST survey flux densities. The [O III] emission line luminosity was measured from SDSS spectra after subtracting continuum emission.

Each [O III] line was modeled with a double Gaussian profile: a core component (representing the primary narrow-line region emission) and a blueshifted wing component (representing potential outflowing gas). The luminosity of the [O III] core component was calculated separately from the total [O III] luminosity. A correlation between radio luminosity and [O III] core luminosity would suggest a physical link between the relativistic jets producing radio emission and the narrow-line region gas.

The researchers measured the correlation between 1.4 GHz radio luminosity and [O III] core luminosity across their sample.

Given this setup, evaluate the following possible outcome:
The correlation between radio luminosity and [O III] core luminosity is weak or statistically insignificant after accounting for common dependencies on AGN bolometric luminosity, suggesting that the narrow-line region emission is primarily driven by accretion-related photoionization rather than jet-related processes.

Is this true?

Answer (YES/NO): NO